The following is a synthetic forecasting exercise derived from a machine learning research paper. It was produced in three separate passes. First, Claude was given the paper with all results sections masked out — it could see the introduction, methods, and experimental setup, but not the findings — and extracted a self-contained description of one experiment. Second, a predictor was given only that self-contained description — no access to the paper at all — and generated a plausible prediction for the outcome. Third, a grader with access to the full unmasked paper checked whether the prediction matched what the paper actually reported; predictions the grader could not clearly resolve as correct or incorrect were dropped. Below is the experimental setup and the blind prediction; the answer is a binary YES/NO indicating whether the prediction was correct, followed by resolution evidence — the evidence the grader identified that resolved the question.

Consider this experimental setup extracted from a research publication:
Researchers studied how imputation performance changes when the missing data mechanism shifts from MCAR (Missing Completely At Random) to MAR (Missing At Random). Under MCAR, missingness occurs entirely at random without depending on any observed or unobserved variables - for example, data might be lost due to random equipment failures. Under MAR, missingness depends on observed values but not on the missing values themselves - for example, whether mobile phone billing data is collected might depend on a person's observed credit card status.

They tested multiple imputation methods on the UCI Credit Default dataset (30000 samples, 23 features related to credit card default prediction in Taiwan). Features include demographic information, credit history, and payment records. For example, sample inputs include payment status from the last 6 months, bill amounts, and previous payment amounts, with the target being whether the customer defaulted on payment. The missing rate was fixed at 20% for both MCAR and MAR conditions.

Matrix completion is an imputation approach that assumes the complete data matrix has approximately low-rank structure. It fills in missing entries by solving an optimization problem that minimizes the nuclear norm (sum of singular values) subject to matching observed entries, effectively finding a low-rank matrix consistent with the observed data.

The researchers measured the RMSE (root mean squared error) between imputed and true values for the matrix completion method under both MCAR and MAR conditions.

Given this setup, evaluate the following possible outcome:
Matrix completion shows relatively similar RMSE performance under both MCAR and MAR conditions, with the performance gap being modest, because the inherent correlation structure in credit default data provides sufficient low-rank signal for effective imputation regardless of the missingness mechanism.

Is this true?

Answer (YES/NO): NO